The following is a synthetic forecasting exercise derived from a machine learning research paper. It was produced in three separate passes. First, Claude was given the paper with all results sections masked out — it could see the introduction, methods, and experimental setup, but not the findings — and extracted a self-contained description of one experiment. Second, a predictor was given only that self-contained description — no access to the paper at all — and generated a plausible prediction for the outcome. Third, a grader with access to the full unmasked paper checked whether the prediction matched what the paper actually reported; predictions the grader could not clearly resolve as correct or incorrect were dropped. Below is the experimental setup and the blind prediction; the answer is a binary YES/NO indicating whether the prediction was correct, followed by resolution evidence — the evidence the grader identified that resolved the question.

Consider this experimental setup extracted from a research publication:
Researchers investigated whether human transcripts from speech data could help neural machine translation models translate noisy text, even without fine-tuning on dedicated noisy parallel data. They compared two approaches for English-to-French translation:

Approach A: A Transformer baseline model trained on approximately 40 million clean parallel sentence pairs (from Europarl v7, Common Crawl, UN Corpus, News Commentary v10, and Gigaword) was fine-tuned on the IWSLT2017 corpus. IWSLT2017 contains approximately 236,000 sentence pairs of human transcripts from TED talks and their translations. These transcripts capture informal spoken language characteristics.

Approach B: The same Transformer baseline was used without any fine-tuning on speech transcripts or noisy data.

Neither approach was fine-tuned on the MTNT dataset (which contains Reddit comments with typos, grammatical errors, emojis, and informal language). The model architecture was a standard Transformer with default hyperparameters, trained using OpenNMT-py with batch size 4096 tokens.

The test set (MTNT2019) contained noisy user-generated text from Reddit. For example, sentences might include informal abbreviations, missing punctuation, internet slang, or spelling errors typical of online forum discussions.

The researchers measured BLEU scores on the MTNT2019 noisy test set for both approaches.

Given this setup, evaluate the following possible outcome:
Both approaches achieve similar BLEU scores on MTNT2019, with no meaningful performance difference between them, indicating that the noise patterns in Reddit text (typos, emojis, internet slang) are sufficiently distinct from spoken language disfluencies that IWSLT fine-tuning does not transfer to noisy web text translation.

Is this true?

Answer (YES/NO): NO